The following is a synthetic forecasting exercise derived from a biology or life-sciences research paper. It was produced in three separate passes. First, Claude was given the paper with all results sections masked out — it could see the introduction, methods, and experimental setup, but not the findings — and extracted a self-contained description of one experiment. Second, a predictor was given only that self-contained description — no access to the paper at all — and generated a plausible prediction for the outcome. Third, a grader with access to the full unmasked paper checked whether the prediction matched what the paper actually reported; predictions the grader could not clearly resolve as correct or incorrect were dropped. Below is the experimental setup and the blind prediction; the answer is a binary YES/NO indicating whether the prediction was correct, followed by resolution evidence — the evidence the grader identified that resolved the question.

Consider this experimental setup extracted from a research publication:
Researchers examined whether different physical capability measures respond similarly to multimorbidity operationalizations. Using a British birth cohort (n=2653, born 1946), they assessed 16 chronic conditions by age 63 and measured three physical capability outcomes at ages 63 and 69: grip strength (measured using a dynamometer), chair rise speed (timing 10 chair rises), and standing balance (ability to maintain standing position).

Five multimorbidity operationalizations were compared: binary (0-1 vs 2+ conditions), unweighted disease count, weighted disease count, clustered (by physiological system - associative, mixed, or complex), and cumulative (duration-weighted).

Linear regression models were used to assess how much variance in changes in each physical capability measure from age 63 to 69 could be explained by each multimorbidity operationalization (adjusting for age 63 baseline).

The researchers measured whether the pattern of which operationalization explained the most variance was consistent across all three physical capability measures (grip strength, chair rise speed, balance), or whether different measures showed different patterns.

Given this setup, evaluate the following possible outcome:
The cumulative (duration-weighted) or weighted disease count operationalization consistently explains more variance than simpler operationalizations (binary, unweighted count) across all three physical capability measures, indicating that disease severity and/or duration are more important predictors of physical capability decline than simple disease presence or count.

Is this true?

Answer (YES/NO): NO